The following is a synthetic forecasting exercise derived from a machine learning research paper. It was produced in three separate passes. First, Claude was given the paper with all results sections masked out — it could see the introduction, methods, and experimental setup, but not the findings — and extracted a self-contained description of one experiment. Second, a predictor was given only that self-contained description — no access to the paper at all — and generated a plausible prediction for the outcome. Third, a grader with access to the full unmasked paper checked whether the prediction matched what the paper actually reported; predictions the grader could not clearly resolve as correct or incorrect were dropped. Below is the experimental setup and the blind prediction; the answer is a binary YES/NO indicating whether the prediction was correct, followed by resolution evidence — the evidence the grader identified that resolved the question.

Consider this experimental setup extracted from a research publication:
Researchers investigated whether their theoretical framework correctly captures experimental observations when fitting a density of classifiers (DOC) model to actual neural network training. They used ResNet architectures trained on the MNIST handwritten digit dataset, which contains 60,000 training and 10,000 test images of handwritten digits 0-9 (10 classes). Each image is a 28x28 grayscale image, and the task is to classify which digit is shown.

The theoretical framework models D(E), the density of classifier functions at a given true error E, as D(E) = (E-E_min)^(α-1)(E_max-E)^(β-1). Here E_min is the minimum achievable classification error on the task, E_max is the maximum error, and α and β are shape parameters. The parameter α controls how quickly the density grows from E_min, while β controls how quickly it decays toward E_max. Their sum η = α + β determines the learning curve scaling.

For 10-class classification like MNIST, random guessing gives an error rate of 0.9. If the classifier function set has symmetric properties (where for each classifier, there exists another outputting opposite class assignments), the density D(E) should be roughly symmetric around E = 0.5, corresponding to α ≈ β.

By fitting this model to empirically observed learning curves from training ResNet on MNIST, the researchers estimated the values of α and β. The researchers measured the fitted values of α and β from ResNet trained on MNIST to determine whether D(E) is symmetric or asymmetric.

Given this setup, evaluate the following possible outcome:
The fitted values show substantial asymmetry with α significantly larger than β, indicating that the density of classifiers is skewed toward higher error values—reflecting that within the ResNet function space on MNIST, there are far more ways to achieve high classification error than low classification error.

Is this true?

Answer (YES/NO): YES